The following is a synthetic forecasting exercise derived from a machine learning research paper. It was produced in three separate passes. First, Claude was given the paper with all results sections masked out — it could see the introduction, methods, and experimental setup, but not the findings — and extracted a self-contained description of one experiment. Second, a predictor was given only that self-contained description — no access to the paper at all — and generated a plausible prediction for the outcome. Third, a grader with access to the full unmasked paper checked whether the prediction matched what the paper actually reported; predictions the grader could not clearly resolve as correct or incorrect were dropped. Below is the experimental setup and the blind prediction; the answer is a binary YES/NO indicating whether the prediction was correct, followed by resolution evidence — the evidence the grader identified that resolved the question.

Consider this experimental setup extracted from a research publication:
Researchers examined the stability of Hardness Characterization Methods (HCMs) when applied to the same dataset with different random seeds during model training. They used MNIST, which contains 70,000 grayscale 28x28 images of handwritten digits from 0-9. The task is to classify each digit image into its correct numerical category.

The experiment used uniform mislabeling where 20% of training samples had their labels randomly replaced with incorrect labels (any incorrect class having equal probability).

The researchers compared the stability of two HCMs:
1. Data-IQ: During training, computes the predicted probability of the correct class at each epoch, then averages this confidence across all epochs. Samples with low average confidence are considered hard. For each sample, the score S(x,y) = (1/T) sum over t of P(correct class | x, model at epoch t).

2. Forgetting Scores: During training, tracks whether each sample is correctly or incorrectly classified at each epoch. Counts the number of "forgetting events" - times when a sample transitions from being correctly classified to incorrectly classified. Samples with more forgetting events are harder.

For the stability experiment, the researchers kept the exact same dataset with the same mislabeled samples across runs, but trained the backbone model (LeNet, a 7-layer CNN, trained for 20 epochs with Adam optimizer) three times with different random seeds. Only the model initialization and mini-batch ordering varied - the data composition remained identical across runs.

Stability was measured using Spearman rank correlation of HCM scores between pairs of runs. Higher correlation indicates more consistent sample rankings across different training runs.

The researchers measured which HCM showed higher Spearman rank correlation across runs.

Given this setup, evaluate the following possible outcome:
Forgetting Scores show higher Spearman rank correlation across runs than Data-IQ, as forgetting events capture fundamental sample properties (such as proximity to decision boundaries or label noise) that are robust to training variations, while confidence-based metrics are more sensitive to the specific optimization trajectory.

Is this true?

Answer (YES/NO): NO